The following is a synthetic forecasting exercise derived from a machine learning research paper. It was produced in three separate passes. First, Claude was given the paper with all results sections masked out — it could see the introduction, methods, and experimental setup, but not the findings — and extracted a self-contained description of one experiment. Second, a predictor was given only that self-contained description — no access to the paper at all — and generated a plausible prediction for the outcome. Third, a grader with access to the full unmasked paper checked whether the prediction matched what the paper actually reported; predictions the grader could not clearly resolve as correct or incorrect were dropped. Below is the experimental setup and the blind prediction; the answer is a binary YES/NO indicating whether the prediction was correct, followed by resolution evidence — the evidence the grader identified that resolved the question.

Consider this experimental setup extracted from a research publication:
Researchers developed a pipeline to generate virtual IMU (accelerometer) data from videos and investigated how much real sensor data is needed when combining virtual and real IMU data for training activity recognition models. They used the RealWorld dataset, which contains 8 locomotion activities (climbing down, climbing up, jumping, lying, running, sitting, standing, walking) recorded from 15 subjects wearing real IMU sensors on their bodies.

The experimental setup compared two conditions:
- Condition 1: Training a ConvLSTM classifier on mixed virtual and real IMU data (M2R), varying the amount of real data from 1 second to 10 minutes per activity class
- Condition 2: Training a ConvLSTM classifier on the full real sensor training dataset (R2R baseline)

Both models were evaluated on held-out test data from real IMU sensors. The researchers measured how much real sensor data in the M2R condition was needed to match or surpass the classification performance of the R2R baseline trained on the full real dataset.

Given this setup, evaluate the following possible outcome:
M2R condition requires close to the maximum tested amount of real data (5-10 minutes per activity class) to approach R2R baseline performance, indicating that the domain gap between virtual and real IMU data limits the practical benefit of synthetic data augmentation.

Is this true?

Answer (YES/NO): NO